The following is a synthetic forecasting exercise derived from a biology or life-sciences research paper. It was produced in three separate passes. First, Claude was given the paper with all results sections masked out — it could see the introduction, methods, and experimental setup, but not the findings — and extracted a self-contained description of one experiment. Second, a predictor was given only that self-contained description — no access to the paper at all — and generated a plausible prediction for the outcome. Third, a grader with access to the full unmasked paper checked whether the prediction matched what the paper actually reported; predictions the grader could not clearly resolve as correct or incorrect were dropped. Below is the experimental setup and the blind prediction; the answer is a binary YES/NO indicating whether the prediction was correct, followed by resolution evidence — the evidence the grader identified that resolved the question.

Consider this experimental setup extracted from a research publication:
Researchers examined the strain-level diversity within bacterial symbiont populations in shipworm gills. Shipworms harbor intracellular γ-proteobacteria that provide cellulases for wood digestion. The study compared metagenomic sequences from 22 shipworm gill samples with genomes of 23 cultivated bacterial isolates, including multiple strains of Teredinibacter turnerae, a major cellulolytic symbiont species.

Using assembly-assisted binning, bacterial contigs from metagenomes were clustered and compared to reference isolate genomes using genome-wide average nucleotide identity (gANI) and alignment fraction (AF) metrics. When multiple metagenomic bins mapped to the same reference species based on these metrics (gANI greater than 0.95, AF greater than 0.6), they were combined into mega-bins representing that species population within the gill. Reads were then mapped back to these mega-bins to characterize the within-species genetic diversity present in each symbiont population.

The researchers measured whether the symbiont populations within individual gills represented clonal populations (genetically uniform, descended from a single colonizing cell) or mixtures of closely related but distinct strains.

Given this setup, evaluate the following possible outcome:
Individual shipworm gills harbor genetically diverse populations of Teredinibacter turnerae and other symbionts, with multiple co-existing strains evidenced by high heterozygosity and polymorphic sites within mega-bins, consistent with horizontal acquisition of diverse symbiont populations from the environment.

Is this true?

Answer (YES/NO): YES